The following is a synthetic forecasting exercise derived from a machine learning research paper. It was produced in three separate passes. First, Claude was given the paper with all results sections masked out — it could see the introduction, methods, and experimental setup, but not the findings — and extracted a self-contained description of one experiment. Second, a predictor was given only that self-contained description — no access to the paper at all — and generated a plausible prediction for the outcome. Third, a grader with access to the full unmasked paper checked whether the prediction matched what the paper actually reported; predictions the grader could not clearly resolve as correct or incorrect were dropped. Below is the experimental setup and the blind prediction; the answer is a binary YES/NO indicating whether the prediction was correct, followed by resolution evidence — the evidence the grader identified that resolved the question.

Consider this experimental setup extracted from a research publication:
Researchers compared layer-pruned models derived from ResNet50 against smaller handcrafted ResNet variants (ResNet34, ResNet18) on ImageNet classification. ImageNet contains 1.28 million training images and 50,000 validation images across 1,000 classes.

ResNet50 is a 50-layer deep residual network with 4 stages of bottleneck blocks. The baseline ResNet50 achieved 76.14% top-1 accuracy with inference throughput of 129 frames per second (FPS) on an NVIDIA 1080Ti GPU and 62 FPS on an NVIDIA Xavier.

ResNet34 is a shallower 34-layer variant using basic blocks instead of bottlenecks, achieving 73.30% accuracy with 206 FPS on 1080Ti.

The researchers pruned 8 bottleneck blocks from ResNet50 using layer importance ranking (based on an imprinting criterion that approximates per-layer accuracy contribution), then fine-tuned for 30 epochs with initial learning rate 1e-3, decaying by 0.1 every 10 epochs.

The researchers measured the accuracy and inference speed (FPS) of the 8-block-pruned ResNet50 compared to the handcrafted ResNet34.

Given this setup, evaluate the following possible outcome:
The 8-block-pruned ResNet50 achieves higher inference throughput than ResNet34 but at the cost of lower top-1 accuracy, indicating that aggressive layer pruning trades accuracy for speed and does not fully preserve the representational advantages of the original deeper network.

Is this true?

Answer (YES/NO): NO